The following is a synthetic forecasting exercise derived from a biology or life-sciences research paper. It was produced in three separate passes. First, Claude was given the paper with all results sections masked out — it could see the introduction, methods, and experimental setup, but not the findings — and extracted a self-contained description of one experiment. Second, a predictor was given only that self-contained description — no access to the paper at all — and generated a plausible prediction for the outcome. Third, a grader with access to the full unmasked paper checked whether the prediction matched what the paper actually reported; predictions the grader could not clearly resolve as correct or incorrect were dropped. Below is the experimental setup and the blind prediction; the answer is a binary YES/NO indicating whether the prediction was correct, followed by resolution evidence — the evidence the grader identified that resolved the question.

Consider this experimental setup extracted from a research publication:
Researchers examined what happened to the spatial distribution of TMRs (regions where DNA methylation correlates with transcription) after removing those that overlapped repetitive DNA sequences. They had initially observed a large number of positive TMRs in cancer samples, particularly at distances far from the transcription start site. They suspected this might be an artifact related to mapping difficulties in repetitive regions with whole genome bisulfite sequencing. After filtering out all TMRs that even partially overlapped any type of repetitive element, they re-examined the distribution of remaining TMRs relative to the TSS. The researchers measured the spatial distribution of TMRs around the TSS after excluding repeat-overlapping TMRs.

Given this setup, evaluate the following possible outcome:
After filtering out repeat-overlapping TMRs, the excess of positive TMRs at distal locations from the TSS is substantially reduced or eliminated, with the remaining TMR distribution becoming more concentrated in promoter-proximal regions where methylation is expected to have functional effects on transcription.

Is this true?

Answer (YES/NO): YES